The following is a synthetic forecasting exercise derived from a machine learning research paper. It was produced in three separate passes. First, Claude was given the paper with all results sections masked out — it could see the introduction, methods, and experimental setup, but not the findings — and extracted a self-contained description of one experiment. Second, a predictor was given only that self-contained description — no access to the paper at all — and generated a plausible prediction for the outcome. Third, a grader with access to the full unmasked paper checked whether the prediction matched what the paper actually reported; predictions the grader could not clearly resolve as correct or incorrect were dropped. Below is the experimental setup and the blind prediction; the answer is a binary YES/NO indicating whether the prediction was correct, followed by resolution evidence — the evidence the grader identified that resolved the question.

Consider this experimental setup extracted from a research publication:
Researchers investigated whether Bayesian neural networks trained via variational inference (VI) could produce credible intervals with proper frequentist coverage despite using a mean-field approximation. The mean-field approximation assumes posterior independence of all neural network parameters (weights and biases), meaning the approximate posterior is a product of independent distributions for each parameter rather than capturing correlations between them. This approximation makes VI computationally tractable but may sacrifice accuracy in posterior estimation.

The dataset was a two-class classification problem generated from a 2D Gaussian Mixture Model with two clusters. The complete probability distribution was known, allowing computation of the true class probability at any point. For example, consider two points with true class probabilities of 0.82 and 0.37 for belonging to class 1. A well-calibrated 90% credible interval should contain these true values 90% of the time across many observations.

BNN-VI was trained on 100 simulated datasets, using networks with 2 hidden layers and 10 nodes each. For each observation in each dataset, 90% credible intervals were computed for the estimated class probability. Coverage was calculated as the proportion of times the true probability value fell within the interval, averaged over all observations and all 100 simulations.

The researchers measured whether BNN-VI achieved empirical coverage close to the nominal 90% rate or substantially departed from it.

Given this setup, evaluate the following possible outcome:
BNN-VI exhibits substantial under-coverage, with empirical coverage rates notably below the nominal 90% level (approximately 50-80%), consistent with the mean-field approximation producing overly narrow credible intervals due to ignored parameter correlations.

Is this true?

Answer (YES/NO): YES